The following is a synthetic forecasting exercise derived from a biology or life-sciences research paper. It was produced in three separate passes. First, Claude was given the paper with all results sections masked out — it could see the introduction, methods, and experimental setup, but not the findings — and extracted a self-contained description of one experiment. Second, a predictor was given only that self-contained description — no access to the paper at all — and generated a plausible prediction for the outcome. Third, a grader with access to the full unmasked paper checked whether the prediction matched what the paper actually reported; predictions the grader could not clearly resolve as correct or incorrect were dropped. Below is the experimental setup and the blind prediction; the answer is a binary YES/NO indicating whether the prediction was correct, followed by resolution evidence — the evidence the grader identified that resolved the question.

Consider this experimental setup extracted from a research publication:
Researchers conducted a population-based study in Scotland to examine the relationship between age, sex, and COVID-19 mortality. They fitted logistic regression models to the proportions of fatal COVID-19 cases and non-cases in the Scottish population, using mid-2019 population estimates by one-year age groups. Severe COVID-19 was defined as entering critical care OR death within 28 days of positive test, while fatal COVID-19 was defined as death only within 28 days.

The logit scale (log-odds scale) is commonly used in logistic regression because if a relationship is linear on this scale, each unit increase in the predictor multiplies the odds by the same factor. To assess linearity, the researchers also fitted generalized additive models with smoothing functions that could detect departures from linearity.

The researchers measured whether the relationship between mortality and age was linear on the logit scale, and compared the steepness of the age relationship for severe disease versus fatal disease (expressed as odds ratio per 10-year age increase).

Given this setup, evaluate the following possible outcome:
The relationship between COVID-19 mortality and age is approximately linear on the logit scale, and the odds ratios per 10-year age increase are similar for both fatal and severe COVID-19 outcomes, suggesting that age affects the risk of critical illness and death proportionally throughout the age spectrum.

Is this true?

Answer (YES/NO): NO